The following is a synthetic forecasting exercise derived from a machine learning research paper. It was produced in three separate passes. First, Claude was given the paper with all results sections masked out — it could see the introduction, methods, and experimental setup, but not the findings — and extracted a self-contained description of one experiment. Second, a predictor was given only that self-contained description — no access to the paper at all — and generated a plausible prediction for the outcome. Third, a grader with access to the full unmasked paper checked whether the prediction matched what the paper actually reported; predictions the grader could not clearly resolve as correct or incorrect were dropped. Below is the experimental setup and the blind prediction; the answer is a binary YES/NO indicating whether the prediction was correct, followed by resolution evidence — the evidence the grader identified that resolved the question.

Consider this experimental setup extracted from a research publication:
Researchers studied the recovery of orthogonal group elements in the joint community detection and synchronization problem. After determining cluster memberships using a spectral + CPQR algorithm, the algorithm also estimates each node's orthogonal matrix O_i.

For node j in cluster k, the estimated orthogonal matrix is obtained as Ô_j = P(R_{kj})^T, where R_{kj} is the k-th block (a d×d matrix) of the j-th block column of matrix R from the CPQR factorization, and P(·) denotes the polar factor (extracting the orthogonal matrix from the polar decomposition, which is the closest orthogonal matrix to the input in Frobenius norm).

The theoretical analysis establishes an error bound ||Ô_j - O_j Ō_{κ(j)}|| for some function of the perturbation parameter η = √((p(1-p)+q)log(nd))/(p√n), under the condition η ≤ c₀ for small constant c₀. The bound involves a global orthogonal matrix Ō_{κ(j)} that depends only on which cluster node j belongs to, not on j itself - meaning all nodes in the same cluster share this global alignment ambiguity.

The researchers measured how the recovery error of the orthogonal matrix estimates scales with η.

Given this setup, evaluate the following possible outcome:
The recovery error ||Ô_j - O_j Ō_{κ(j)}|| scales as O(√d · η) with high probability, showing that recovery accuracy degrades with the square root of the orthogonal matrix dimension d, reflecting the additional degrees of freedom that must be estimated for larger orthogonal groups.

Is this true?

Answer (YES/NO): NO